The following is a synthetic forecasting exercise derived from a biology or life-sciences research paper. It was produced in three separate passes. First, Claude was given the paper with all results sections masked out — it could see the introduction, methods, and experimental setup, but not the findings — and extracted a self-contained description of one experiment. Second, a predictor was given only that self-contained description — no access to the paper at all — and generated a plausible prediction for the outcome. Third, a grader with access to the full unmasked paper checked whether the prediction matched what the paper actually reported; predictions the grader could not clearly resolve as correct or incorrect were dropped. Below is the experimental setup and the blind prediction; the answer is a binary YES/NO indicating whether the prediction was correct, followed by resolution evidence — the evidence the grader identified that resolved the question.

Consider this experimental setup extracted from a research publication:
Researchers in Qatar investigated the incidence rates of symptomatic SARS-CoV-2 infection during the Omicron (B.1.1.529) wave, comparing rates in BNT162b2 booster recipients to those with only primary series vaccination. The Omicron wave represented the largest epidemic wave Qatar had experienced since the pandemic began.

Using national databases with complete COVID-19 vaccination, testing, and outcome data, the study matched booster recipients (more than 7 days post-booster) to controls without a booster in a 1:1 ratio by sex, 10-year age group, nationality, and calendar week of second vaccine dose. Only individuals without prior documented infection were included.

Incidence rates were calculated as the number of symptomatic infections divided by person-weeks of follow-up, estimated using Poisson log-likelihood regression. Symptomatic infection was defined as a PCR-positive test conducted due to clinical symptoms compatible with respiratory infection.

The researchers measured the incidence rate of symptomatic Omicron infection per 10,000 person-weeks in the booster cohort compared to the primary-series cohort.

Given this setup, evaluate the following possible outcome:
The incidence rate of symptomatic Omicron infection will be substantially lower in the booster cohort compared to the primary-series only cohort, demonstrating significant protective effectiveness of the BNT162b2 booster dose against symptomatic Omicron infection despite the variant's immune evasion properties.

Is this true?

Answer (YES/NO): NO